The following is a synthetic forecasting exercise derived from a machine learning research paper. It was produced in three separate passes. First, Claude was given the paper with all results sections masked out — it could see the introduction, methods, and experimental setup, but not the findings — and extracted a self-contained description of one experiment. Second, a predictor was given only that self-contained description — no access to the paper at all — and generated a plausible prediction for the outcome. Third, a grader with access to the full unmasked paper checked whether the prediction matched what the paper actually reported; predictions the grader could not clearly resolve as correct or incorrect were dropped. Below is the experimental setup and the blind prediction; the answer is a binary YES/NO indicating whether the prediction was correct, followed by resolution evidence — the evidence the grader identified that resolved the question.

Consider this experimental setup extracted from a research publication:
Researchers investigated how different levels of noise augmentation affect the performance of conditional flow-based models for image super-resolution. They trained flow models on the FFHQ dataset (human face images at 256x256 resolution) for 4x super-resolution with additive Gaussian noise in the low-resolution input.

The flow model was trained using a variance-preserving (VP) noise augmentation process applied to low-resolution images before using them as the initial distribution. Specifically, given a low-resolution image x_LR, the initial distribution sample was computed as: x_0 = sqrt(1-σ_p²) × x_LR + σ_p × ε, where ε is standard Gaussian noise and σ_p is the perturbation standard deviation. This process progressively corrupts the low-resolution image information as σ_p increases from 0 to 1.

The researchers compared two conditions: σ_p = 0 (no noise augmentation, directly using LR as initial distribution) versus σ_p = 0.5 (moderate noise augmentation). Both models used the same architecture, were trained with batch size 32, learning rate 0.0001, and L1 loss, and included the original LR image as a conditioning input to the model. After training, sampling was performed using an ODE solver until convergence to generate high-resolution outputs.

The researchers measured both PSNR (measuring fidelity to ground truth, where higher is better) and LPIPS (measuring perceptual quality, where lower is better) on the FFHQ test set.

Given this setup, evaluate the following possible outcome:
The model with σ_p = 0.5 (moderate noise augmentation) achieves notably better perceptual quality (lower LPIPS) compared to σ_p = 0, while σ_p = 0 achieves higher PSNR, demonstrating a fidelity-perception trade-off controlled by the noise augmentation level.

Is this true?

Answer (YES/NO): YES